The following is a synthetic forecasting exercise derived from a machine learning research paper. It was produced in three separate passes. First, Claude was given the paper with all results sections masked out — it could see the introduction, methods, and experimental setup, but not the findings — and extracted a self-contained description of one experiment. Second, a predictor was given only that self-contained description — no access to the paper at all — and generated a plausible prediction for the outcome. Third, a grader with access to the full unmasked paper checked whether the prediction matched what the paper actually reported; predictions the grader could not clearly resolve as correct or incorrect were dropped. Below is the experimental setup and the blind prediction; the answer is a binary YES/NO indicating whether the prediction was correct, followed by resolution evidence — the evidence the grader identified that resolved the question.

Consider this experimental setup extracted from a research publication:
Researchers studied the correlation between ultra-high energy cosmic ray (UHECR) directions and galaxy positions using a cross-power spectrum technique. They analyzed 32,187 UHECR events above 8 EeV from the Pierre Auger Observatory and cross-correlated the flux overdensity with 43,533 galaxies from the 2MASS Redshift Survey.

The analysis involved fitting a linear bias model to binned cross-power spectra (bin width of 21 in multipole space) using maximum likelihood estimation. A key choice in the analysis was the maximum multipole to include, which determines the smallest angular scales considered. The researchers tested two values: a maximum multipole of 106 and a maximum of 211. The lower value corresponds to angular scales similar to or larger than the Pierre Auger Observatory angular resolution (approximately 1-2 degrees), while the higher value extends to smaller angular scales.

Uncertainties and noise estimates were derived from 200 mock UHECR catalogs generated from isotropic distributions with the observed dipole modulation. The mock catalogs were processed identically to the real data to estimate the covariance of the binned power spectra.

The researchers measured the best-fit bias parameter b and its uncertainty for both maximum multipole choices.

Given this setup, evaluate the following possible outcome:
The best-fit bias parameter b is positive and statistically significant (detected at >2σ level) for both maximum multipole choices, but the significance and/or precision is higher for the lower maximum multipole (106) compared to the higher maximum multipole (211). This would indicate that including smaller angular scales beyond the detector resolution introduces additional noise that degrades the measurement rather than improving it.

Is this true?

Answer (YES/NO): NO